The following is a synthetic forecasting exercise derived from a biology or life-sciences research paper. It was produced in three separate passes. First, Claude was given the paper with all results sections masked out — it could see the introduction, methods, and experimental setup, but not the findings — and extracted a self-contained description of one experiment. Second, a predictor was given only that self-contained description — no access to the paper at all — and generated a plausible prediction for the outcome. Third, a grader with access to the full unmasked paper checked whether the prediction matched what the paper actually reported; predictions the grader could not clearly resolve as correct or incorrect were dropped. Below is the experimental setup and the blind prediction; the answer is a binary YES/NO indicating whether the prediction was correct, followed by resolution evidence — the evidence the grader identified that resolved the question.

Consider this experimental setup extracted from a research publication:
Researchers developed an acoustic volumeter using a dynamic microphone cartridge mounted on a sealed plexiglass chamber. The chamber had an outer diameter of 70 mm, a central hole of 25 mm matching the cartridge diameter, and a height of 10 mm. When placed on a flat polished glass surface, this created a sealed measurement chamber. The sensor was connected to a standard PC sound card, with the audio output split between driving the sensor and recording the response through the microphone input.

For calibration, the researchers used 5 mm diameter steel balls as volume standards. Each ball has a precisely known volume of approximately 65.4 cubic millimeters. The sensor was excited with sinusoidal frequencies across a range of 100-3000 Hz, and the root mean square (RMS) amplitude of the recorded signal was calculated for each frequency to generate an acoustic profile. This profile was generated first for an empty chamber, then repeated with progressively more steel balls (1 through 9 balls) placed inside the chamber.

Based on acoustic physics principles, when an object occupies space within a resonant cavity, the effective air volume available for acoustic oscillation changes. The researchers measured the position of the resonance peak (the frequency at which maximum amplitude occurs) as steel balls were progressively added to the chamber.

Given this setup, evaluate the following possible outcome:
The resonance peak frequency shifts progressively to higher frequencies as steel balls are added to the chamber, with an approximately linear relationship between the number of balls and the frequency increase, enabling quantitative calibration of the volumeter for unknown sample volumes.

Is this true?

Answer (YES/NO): YES